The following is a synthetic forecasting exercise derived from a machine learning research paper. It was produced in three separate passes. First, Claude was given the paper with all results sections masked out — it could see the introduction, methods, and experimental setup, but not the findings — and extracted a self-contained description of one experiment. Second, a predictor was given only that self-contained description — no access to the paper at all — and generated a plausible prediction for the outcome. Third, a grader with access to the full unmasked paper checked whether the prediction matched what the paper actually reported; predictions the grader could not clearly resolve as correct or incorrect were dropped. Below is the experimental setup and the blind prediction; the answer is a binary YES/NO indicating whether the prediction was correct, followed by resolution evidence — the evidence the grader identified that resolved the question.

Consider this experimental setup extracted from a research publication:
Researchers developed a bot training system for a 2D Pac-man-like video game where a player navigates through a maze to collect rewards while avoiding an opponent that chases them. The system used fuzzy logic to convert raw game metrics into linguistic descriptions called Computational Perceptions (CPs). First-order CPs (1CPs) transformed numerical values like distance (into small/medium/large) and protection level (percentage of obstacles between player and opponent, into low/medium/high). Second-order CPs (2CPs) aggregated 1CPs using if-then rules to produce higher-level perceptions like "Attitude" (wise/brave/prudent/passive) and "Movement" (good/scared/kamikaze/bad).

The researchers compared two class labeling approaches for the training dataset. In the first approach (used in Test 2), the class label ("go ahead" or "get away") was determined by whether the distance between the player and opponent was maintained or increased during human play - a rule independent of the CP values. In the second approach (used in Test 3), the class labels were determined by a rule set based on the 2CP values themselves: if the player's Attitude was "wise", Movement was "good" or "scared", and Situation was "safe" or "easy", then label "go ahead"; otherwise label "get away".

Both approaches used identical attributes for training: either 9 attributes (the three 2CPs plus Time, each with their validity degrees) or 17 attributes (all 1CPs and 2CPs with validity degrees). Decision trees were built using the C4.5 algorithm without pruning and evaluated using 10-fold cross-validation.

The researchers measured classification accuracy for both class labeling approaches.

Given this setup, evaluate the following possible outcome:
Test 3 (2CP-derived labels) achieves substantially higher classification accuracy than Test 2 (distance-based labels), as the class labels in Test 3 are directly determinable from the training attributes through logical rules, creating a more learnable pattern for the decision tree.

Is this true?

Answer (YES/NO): YES